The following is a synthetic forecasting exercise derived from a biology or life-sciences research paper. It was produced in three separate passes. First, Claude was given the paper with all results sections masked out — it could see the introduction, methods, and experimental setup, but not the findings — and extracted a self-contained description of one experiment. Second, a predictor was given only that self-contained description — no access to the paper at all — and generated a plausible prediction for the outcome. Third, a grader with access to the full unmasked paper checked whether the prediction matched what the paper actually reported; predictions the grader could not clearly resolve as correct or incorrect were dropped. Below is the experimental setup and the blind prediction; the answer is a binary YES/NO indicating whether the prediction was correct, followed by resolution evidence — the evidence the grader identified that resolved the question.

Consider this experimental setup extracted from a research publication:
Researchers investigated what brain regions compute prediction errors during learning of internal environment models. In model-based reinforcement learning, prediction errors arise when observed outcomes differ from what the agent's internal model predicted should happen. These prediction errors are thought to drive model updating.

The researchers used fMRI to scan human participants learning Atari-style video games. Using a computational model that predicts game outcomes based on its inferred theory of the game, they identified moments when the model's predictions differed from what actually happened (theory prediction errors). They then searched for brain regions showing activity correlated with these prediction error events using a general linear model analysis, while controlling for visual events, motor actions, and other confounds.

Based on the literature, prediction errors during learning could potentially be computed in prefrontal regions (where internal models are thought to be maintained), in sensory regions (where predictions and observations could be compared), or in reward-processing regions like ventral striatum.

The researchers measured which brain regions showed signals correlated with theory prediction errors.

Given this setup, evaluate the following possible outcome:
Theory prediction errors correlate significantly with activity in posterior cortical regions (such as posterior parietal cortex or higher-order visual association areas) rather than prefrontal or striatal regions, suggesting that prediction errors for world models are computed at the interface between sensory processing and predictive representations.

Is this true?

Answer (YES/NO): NO